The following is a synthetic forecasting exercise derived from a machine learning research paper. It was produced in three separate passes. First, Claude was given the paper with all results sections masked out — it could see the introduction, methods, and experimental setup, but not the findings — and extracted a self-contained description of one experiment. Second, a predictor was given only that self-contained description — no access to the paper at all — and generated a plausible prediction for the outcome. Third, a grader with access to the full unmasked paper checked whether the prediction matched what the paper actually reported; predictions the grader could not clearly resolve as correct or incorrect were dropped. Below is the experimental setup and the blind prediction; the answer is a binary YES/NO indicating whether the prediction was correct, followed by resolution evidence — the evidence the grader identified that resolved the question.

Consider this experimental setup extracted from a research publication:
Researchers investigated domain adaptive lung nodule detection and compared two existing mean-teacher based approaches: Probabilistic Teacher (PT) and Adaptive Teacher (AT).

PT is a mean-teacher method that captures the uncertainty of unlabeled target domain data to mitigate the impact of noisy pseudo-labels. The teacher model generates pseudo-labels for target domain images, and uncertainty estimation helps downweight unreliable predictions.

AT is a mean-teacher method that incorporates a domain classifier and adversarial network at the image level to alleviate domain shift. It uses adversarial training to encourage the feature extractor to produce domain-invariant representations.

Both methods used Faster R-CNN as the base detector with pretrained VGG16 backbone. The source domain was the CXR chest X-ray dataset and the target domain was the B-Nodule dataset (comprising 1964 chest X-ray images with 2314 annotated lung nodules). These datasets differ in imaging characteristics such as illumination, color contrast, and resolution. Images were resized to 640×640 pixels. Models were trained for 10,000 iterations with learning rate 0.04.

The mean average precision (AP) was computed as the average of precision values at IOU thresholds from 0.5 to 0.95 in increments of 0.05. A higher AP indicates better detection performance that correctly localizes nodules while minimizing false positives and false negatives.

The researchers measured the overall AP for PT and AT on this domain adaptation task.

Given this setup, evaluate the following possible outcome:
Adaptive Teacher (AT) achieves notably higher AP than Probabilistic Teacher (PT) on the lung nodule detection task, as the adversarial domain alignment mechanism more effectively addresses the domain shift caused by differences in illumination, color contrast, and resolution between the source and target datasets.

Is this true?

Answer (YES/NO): NO